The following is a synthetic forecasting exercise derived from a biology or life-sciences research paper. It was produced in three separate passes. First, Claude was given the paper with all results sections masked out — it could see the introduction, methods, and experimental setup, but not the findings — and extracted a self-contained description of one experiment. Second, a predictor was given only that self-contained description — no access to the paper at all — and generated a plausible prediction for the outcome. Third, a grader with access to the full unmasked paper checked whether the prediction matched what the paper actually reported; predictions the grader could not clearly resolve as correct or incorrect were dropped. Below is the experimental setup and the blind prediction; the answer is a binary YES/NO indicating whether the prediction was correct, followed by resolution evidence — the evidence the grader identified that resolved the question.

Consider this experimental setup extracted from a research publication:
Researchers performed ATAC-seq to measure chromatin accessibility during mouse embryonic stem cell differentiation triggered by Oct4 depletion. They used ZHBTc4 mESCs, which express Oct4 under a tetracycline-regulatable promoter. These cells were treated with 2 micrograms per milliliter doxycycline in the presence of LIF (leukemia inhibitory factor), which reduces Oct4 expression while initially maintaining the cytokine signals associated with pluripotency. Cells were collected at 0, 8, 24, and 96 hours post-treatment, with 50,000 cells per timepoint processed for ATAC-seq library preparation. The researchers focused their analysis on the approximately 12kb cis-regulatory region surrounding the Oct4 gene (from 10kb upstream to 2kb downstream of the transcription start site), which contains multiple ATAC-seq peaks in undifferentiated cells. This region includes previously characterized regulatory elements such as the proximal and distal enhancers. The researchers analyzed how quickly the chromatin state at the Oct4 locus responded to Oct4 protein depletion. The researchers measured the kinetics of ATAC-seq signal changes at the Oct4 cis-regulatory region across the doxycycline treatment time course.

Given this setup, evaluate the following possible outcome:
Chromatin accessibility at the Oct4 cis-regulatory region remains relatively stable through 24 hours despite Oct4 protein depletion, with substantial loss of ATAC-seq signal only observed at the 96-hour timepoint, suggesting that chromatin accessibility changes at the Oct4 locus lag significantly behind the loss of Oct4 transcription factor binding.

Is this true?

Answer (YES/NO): NO